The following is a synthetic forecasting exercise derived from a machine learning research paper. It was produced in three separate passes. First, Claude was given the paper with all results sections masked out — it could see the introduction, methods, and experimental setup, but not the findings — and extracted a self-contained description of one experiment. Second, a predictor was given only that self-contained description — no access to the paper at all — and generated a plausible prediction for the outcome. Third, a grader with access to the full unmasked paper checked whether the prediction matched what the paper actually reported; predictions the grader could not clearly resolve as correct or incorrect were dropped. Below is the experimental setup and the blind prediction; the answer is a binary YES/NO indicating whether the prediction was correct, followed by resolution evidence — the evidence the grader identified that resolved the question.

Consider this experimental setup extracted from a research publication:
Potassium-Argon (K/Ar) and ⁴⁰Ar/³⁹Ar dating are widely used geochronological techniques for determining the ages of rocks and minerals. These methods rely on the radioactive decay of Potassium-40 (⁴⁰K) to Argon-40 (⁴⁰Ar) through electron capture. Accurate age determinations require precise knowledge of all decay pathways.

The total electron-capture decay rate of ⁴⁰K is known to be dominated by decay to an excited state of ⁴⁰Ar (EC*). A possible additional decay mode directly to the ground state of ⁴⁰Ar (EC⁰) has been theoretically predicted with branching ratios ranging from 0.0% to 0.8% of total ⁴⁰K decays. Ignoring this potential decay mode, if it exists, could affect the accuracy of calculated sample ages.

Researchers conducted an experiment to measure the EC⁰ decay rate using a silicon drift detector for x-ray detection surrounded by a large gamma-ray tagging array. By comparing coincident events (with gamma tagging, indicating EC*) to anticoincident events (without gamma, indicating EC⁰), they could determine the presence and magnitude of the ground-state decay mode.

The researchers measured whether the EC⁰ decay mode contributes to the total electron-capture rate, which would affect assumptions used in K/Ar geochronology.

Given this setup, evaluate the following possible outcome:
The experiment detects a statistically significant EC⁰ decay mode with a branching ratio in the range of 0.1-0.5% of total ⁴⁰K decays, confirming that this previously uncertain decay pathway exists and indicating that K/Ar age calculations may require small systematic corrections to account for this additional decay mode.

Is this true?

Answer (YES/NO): NO